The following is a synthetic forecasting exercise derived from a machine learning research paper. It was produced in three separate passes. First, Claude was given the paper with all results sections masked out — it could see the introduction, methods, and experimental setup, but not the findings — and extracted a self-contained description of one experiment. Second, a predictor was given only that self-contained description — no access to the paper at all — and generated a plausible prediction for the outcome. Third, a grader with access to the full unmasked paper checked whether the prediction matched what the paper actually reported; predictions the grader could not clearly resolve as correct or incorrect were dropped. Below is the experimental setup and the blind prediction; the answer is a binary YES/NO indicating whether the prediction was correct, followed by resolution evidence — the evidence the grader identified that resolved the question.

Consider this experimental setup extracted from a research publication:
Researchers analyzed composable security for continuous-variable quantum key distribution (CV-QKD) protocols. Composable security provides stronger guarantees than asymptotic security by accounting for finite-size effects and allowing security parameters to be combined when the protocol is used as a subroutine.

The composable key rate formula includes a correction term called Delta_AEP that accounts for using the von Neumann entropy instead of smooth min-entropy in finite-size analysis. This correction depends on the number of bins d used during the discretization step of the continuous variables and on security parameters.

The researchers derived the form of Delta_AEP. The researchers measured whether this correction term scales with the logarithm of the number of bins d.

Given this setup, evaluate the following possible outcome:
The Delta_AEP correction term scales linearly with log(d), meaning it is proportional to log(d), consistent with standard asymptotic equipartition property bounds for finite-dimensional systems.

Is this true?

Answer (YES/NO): YES